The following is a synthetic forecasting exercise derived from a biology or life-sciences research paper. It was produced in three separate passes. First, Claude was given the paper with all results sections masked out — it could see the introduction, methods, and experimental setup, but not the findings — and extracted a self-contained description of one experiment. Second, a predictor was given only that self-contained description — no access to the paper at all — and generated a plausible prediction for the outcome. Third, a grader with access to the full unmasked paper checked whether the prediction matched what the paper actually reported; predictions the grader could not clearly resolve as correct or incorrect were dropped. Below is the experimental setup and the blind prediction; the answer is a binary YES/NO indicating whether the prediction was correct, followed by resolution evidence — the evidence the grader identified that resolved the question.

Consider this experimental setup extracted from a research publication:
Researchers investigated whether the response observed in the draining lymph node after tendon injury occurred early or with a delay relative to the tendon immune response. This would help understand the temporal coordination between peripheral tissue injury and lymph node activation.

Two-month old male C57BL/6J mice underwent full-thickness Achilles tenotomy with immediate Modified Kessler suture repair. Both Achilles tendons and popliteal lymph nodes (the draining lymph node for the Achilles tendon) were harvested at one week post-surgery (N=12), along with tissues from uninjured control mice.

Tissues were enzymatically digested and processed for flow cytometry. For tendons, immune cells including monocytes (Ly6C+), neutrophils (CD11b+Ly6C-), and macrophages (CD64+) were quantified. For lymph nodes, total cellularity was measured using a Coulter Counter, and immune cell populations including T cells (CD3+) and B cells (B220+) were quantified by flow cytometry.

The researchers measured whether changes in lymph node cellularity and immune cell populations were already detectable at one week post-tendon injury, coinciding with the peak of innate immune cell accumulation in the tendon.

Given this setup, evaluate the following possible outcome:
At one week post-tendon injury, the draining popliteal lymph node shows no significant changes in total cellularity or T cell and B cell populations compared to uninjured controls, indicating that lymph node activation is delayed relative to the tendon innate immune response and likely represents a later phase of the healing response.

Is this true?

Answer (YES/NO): NO